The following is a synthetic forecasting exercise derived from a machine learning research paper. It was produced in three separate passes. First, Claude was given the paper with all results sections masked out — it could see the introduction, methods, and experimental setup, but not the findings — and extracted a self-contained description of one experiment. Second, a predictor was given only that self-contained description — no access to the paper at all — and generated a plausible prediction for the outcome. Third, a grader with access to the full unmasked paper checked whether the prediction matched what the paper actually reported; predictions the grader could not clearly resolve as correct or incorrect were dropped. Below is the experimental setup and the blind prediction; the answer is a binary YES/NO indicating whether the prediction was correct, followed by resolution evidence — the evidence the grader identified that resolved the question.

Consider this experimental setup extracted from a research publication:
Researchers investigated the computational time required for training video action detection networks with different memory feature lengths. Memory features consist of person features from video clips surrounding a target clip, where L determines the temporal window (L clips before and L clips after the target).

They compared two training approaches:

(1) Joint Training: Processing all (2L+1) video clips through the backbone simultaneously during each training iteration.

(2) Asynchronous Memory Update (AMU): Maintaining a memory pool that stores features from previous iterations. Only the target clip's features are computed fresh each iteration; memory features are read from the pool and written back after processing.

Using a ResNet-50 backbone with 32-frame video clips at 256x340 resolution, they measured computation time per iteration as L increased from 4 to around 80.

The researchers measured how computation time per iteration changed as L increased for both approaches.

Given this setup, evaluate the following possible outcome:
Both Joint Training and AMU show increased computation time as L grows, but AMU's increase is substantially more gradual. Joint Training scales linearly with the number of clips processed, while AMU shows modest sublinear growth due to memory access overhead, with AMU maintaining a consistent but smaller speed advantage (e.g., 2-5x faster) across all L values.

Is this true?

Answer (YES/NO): NO